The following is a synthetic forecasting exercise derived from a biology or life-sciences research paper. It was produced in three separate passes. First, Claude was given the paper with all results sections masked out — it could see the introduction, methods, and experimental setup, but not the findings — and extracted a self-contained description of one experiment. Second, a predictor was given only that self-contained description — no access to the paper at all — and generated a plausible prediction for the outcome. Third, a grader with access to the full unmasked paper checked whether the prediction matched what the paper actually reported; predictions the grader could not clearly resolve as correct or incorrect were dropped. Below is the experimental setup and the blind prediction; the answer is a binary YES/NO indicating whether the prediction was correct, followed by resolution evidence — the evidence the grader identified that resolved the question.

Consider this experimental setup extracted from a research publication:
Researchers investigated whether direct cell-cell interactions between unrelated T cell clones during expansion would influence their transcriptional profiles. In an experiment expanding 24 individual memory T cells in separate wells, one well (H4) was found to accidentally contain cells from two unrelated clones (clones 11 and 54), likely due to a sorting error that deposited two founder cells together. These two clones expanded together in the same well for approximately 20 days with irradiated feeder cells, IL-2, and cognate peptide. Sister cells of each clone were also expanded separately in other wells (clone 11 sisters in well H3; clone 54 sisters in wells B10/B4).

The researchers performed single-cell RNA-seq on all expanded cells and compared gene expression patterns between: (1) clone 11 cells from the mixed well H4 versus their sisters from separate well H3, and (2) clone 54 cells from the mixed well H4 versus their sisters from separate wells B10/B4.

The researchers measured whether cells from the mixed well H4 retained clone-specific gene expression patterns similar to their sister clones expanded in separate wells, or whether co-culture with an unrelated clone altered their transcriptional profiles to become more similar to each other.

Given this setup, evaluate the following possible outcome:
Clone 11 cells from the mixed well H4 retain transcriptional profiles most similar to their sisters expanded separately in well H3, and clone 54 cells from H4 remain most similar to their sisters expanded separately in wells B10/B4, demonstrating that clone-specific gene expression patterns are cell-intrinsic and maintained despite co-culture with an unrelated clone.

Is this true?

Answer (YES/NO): YES